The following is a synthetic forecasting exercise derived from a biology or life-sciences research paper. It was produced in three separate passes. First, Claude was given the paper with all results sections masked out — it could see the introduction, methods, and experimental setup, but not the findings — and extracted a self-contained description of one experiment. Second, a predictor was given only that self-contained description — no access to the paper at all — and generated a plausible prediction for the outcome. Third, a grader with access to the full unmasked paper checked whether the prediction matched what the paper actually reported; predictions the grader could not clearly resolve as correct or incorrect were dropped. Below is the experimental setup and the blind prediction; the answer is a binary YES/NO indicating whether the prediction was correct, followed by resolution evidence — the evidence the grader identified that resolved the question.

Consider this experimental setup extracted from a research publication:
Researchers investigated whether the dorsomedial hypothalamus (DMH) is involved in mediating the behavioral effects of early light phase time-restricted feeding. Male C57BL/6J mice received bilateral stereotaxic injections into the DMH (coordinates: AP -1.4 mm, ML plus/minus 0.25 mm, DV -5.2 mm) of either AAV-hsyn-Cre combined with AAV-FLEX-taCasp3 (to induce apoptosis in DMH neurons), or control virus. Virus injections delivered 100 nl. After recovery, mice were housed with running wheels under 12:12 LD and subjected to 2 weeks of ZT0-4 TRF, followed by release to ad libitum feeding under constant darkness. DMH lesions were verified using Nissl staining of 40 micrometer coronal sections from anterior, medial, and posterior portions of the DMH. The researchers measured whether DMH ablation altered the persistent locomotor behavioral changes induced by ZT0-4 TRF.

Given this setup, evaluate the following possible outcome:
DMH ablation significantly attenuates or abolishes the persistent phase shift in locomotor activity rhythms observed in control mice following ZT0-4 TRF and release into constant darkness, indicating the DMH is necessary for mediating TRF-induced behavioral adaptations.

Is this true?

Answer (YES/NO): NO